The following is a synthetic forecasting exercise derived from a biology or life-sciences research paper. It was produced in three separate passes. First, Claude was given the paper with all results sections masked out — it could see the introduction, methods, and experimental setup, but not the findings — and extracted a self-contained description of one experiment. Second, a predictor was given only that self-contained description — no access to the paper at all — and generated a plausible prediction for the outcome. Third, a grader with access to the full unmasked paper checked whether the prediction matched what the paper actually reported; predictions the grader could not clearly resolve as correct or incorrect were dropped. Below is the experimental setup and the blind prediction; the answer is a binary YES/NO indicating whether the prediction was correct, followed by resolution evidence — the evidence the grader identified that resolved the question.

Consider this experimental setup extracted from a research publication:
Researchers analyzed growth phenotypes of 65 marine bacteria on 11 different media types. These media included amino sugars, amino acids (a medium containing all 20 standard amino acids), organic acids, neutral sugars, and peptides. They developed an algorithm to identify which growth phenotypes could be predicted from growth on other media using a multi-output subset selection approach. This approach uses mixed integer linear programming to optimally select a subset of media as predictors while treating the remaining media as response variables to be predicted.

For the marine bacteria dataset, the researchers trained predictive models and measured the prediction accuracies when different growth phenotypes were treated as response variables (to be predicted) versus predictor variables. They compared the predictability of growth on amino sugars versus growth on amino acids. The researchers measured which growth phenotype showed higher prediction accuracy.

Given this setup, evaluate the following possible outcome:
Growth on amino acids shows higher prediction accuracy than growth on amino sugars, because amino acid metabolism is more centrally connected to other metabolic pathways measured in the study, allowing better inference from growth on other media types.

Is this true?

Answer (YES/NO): NO